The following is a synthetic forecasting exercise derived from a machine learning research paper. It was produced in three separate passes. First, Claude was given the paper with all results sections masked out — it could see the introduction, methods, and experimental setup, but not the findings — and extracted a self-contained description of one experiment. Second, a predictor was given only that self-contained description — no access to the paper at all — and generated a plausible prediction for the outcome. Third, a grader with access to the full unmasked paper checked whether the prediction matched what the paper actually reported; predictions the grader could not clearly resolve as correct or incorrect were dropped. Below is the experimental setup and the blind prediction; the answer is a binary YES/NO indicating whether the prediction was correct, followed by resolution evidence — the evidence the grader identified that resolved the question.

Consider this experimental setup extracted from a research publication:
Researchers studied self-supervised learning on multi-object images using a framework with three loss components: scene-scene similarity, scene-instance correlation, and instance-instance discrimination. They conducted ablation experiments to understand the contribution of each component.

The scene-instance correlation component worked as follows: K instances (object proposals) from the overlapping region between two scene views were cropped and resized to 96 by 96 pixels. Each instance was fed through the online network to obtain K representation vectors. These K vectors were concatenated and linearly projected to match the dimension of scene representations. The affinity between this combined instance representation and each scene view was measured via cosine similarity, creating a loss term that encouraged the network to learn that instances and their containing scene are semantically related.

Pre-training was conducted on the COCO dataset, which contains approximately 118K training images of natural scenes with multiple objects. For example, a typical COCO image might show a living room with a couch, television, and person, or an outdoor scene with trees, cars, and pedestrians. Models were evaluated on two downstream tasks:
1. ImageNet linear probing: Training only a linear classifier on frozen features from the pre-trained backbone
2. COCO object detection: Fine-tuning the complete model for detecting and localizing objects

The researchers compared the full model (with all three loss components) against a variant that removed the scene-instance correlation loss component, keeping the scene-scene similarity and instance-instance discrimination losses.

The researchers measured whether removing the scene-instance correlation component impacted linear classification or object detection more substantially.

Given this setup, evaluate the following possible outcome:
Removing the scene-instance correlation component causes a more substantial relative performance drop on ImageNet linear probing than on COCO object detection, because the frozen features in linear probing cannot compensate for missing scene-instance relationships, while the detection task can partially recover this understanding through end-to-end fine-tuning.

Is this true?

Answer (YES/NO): YES